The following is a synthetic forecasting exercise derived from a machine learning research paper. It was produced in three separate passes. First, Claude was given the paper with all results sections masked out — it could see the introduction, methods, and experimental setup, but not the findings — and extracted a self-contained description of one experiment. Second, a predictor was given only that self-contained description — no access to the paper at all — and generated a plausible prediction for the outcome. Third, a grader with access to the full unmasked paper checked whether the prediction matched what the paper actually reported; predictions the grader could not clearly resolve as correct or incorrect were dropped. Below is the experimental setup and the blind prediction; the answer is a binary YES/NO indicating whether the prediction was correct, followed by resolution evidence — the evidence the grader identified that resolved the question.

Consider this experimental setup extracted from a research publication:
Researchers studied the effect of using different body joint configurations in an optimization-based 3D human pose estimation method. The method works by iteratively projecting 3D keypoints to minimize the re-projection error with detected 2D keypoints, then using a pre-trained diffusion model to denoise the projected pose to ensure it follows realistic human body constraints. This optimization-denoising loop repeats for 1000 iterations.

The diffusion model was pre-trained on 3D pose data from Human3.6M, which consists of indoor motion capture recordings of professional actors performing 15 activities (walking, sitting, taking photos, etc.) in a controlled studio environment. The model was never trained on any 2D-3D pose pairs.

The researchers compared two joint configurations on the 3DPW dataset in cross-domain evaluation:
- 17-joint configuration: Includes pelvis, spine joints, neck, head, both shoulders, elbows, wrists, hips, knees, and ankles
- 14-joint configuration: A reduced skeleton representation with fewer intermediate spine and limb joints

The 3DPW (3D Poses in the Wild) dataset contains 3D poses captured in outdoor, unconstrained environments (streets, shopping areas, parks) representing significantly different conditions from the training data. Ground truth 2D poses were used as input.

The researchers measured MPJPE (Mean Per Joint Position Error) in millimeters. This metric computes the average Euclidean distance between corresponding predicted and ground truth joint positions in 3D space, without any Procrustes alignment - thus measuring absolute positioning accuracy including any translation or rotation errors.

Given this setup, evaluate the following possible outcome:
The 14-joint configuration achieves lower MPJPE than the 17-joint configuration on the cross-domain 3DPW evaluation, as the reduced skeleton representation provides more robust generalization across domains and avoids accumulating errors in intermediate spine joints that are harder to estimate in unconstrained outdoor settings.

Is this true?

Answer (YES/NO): NO